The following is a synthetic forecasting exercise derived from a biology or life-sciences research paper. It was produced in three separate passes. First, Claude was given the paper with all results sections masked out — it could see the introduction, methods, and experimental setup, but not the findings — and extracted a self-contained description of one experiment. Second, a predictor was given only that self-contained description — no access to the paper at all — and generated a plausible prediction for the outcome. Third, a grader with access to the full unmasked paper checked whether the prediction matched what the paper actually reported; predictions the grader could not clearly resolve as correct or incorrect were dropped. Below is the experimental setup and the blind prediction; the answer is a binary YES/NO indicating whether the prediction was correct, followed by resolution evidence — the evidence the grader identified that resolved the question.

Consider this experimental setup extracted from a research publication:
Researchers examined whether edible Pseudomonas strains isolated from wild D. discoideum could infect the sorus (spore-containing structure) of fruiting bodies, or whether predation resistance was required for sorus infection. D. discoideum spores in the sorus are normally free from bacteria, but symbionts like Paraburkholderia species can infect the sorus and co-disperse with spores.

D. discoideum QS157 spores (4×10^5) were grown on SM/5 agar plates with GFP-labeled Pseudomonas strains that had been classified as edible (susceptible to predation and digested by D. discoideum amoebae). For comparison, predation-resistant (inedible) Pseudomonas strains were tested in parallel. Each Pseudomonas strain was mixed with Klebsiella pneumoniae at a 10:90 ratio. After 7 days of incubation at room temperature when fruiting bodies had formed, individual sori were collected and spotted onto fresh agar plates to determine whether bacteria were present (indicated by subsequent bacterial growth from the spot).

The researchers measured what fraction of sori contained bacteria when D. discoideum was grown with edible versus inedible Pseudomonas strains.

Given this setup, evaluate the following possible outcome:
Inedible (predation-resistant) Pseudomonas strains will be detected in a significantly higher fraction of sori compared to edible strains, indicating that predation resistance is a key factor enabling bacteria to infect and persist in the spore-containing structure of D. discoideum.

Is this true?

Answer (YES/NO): YES